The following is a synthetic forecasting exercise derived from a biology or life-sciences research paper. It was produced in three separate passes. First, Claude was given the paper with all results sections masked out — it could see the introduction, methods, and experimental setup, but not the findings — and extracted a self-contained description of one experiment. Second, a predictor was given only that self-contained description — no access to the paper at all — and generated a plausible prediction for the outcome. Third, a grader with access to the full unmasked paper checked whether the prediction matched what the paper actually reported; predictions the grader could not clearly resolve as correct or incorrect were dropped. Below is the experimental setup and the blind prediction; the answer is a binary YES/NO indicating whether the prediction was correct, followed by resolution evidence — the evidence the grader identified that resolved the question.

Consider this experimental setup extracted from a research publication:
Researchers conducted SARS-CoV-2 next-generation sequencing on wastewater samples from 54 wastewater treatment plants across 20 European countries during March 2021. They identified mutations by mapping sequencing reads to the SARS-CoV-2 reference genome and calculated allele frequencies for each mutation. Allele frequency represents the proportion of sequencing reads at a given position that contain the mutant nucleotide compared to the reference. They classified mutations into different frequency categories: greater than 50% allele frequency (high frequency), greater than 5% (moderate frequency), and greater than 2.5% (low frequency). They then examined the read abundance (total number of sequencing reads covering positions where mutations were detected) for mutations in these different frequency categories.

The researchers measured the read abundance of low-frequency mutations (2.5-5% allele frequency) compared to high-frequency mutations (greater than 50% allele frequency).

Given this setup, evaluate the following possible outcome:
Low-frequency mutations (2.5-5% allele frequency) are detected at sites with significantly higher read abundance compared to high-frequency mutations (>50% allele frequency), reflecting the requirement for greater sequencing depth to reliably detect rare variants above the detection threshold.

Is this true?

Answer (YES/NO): NO